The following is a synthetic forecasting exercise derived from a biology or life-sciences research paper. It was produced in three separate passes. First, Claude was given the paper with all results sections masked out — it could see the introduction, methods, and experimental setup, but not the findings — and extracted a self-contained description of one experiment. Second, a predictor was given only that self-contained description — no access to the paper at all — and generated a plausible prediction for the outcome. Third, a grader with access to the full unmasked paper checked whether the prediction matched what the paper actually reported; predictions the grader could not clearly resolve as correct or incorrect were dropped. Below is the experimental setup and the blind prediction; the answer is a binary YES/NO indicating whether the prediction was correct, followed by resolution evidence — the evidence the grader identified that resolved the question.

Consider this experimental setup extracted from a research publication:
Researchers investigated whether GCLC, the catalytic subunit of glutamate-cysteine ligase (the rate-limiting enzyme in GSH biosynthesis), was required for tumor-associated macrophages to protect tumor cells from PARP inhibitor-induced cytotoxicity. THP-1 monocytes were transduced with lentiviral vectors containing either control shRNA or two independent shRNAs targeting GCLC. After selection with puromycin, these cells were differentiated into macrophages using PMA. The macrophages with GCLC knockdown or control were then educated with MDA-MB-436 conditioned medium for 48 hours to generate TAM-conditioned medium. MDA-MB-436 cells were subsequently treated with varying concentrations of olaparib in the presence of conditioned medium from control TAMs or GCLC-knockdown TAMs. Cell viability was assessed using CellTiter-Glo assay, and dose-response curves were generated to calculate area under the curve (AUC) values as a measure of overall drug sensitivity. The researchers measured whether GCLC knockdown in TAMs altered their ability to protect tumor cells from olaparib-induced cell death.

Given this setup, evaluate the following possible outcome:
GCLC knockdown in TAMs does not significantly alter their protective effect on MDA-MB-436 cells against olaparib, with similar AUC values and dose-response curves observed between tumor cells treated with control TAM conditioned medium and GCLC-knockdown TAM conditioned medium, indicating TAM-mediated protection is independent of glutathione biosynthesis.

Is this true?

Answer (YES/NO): NO